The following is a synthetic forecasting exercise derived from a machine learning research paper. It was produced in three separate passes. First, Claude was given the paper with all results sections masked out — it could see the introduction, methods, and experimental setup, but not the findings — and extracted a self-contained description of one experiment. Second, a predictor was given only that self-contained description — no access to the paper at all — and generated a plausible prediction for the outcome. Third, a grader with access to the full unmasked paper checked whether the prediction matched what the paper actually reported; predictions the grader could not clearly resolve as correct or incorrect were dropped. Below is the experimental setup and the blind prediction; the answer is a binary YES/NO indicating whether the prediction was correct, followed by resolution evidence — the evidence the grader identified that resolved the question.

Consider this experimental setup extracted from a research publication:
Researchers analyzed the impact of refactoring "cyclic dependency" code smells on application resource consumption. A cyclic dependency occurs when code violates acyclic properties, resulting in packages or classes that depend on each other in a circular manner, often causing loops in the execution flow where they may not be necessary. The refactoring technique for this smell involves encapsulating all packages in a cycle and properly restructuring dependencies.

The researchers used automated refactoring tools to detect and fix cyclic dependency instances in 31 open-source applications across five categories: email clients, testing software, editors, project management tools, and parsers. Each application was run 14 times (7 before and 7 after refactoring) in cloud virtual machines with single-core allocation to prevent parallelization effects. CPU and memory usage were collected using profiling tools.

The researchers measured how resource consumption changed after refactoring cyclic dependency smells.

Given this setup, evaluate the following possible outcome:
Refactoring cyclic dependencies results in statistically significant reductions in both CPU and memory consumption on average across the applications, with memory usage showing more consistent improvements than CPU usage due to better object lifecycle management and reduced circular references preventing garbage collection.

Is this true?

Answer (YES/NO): NO